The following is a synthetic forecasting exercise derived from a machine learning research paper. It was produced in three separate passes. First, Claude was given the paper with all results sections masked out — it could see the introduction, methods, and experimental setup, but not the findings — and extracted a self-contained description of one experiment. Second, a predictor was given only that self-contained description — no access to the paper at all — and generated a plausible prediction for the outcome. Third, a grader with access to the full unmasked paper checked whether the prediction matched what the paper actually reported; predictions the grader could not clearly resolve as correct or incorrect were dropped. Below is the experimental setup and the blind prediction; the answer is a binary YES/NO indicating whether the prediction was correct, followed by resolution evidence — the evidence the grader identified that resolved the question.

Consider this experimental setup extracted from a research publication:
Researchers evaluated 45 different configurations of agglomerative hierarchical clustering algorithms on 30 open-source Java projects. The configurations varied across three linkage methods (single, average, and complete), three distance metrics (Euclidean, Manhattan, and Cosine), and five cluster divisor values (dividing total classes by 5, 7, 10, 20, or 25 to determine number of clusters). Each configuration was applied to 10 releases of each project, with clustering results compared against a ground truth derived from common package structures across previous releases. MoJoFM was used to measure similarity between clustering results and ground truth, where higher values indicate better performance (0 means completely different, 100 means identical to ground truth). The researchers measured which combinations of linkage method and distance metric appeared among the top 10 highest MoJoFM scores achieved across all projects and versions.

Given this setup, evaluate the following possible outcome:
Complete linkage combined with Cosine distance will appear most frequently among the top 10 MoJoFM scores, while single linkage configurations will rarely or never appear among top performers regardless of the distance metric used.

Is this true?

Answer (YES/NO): NO